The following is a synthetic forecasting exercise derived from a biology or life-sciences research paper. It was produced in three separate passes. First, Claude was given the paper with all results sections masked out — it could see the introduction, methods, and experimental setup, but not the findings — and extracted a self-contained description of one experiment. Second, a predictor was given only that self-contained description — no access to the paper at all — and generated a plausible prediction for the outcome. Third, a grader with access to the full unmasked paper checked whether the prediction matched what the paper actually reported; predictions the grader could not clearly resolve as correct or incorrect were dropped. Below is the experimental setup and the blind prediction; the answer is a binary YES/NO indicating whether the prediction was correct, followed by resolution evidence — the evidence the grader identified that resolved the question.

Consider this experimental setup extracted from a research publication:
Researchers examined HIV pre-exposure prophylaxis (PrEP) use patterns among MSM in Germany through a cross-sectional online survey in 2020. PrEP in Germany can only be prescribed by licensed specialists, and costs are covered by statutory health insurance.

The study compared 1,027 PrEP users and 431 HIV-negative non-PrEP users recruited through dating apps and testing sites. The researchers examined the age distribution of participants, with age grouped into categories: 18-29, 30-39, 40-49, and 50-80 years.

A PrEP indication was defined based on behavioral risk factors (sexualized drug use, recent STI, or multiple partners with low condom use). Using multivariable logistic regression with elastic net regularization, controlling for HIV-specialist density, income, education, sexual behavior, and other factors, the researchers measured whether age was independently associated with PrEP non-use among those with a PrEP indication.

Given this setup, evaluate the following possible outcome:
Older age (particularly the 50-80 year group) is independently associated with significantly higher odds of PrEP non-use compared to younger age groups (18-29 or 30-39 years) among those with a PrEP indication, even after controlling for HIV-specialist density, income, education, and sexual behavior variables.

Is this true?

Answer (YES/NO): NO